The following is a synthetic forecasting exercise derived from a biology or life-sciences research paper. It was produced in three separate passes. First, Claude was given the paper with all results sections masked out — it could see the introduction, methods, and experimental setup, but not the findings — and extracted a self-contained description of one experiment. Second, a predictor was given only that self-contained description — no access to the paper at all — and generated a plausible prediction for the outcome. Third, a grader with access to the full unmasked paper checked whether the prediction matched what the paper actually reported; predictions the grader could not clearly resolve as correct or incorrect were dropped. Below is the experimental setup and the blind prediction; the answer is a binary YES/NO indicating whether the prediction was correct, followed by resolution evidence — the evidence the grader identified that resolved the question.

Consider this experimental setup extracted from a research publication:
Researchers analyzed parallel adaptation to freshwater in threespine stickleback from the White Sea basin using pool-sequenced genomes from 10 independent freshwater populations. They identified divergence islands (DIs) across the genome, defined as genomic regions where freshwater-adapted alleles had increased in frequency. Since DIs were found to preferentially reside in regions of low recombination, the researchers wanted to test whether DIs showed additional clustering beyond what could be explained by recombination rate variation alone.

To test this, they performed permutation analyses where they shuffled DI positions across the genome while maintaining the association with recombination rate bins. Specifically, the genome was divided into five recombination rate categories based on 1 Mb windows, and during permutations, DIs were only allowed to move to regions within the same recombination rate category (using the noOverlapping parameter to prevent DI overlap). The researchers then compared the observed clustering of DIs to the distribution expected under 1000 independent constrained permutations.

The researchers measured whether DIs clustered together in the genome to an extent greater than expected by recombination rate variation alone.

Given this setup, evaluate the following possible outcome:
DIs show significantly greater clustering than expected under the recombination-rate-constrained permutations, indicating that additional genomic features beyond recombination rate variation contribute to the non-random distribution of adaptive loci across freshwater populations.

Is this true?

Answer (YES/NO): YES